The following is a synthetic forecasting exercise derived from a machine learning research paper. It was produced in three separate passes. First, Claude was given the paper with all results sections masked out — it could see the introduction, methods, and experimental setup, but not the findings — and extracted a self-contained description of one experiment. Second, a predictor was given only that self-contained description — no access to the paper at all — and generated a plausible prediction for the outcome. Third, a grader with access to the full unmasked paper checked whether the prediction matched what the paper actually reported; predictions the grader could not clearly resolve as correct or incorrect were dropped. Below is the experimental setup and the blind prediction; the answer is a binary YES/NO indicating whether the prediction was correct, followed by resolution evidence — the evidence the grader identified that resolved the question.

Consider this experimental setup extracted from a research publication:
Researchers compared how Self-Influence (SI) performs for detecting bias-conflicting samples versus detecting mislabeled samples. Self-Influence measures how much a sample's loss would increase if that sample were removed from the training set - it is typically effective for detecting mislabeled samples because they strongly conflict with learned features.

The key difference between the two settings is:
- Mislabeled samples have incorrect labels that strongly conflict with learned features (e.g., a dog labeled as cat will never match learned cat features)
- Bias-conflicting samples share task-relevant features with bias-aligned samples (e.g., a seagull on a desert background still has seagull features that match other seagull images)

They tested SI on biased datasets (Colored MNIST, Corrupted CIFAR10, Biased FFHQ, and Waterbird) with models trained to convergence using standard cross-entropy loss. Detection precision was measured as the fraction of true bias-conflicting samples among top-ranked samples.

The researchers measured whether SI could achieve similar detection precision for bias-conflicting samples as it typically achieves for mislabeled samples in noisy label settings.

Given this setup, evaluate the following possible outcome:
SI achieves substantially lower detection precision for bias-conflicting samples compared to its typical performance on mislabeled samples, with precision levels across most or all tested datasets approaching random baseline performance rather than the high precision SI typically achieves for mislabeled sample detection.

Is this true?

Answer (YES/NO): NO